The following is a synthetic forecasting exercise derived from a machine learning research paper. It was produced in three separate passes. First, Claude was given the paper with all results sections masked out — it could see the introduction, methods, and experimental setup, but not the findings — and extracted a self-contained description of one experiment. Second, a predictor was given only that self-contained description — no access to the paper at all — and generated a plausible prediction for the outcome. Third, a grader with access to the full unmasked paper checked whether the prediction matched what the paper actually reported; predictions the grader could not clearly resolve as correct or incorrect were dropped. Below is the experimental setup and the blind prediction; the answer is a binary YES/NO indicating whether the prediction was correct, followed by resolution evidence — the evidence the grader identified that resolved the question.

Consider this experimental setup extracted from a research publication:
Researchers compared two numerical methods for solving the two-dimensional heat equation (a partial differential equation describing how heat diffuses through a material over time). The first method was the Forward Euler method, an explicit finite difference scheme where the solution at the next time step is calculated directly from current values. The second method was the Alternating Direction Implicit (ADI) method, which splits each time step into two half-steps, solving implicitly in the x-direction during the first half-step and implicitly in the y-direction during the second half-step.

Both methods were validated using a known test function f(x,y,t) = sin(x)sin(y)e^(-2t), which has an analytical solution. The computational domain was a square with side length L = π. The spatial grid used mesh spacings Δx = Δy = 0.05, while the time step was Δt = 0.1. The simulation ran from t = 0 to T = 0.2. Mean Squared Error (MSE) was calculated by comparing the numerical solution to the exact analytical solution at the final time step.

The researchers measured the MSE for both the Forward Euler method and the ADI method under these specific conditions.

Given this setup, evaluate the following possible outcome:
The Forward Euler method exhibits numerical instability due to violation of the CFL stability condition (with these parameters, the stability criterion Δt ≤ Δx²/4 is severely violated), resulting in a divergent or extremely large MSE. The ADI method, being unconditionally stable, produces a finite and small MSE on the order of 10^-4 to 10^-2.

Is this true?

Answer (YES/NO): NO